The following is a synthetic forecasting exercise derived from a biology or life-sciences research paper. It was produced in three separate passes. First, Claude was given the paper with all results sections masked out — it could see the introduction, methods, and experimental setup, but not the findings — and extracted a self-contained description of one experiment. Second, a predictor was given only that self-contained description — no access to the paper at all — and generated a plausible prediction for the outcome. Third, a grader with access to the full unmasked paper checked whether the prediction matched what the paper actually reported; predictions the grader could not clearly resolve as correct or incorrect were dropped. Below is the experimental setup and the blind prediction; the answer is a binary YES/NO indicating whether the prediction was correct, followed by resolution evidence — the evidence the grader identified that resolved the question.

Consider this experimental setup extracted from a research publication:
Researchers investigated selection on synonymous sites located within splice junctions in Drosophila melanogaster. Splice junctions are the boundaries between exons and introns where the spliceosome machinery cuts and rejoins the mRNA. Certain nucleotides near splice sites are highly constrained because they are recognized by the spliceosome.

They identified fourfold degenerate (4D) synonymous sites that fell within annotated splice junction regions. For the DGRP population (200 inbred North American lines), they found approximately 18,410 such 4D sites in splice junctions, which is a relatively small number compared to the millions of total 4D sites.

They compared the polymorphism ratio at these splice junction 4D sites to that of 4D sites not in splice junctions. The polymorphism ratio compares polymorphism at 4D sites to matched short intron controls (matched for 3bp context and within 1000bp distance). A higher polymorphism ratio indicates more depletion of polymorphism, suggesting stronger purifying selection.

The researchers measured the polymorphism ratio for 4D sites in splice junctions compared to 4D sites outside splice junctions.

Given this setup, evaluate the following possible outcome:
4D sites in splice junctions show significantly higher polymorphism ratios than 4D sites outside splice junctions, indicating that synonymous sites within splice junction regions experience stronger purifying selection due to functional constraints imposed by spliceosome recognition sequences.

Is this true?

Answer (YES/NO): YES